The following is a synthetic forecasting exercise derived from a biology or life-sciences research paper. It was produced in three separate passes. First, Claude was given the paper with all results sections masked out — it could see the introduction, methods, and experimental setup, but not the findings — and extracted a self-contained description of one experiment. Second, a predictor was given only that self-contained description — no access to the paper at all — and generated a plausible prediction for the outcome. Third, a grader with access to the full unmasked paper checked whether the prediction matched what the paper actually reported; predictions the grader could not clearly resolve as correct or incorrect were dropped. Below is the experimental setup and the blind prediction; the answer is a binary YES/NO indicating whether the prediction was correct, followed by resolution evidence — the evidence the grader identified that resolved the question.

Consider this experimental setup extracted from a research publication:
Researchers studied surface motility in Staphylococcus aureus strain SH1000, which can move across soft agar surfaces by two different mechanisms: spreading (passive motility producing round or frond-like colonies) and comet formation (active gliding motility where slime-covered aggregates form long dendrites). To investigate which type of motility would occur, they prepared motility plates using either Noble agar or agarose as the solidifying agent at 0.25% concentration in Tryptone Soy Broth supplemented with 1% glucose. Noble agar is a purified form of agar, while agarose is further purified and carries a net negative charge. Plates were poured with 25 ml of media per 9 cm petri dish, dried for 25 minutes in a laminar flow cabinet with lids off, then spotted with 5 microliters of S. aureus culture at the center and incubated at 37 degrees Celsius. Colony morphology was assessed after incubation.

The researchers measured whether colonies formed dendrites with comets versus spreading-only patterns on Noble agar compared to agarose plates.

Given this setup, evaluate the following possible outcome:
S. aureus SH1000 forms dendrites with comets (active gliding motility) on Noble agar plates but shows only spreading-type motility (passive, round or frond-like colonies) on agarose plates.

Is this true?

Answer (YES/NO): YES